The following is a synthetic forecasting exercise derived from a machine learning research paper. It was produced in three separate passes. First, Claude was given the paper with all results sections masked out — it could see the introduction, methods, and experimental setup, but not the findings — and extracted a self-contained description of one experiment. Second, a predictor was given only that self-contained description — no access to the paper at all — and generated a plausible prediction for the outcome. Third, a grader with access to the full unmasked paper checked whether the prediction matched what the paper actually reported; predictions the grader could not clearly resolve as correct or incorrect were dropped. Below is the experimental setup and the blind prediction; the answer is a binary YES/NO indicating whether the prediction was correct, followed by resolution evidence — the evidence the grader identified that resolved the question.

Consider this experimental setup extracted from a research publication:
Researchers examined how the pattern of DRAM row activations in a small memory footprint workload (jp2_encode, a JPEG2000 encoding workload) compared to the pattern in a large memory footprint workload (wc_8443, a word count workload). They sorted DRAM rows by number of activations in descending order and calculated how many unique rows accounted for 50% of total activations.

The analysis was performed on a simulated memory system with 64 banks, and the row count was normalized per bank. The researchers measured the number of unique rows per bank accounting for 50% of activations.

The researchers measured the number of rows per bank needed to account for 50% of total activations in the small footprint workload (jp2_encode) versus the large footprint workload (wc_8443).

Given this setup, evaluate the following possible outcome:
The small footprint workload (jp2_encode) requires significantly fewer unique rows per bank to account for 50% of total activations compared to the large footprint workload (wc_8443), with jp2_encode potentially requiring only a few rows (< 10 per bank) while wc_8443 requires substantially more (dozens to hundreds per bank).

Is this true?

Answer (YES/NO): NO